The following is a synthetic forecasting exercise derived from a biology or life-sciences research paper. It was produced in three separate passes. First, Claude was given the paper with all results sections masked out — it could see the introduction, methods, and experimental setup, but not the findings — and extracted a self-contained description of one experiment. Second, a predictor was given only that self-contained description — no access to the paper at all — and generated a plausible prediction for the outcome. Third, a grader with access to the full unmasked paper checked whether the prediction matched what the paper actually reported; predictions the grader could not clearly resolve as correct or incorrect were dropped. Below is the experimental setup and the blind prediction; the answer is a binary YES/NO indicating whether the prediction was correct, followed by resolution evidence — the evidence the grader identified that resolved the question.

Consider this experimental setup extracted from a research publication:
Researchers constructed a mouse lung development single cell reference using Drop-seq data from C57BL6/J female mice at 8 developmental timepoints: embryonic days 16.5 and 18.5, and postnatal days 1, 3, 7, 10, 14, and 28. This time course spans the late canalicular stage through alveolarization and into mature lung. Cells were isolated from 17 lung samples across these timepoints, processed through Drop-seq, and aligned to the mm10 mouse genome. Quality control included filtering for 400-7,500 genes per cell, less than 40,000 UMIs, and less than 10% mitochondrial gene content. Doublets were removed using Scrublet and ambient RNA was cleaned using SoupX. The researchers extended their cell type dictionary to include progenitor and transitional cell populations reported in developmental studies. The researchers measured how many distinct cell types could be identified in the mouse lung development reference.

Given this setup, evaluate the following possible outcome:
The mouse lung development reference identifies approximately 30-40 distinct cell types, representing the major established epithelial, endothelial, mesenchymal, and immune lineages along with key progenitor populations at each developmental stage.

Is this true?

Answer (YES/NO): YES